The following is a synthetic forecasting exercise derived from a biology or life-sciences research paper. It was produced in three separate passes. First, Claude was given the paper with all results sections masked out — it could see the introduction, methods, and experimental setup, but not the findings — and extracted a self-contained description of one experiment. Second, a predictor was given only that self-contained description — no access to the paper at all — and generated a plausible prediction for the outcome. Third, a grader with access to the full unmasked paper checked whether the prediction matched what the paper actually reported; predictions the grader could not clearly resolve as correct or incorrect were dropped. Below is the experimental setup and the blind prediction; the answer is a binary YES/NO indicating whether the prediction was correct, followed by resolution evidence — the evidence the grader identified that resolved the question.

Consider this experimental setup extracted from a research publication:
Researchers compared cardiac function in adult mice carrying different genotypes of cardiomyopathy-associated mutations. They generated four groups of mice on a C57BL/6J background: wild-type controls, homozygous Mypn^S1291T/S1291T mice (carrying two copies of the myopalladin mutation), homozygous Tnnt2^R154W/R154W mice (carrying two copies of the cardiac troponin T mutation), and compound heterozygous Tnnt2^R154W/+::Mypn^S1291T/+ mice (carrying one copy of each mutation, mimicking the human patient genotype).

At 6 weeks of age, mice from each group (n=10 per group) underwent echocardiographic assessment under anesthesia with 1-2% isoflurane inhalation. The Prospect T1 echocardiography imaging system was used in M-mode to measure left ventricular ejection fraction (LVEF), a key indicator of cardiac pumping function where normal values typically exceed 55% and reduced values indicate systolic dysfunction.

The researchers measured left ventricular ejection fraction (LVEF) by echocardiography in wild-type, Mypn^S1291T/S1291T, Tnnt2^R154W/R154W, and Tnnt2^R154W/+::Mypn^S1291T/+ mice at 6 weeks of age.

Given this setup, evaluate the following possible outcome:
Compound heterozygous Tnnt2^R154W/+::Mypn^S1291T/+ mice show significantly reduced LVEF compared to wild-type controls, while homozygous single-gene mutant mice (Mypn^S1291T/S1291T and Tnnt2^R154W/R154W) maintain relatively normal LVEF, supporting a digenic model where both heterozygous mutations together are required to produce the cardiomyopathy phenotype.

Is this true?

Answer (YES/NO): NO